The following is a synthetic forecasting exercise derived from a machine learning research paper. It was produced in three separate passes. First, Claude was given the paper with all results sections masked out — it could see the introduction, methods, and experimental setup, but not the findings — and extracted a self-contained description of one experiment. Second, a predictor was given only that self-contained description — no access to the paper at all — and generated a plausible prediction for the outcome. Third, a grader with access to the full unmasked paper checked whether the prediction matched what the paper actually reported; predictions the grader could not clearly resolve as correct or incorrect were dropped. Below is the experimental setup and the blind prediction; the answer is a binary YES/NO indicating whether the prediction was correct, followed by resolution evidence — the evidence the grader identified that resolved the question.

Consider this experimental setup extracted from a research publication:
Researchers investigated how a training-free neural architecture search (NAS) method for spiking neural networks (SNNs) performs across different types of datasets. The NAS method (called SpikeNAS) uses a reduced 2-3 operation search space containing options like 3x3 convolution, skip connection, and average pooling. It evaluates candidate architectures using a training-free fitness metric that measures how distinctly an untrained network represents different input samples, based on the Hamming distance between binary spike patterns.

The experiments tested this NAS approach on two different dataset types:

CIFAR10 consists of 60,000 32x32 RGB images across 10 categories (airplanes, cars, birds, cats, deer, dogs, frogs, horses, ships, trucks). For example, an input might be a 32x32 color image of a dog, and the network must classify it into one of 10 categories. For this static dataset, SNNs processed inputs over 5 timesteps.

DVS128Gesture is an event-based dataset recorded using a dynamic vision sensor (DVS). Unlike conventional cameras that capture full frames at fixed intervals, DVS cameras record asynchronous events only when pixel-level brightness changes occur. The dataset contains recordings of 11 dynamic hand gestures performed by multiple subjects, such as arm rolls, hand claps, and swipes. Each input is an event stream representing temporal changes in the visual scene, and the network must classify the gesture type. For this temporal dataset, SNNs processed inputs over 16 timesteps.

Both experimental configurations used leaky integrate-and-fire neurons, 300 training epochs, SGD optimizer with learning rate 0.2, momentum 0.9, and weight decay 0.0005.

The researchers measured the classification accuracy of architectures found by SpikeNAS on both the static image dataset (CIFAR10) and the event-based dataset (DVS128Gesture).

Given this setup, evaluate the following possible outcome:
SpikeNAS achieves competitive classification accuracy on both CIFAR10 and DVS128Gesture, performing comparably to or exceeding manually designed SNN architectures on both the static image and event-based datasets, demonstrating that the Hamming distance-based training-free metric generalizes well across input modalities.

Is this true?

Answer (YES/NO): NO